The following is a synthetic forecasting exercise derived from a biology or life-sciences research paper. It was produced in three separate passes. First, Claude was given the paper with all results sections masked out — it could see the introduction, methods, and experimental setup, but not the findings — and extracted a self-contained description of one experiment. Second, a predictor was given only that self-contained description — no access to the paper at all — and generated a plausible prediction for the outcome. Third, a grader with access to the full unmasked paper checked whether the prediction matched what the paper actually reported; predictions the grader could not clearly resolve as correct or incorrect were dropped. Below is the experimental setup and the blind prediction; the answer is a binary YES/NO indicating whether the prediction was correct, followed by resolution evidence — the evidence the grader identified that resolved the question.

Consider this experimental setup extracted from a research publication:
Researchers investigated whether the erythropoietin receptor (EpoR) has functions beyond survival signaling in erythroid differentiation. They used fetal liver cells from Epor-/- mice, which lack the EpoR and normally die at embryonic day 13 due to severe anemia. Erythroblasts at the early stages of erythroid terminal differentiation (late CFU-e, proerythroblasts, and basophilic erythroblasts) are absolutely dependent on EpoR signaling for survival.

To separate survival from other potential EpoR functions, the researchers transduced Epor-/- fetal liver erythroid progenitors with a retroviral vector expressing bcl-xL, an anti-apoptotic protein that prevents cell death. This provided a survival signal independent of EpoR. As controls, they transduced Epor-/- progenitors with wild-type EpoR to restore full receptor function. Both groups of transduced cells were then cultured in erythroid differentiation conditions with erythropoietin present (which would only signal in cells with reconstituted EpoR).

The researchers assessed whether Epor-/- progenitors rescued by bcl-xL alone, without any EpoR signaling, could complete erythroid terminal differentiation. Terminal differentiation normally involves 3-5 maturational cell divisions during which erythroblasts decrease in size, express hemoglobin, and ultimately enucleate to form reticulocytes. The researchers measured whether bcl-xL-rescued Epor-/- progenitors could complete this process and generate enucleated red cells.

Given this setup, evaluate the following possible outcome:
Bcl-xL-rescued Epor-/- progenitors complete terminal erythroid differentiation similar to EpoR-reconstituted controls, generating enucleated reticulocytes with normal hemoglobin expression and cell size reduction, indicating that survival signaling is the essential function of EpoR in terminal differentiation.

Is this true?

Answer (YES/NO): NO